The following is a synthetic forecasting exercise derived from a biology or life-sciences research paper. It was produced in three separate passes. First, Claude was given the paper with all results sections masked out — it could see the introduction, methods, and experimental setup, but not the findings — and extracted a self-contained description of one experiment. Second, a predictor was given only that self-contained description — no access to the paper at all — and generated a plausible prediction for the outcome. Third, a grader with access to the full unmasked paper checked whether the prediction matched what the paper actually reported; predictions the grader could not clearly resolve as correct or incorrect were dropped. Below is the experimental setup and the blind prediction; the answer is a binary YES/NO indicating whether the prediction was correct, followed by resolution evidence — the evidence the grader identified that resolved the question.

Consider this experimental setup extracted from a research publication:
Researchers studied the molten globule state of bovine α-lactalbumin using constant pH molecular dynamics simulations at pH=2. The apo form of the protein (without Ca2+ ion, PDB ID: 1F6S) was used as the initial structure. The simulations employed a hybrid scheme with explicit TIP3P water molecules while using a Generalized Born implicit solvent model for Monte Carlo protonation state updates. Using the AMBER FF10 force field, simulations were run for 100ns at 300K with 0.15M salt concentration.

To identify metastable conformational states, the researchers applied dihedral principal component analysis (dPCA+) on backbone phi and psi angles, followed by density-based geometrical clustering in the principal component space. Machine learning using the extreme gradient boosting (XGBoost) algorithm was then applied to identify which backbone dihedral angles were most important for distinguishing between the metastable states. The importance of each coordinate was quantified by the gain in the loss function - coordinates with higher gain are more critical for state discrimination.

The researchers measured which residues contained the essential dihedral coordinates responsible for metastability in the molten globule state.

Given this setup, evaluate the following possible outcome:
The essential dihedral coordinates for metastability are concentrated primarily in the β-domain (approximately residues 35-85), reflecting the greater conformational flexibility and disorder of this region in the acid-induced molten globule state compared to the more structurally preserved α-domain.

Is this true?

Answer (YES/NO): NO